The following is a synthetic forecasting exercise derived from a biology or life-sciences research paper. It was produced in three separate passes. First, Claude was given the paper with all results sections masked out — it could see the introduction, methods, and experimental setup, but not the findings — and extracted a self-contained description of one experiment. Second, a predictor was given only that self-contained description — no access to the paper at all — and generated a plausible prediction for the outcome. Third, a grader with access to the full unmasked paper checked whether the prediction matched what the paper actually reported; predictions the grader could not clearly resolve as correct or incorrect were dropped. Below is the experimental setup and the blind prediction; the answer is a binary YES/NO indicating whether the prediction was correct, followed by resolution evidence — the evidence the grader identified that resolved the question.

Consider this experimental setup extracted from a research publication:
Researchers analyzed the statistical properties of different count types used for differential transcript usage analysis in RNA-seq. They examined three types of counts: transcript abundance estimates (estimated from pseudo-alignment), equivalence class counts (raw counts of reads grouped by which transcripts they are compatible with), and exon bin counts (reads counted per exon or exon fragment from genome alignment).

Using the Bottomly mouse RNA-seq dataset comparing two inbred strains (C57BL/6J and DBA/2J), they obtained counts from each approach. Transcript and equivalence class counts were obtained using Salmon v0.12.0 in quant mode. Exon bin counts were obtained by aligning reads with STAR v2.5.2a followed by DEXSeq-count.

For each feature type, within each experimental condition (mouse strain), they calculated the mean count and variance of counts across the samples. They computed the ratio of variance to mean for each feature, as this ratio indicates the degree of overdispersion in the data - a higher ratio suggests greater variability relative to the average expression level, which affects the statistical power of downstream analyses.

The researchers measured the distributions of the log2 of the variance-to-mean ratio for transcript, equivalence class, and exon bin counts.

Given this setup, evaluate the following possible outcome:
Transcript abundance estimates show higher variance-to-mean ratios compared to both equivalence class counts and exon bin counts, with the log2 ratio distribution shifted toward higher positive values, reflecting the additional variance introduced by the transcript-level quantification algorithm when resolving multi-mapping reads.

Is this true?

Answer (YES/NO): YES